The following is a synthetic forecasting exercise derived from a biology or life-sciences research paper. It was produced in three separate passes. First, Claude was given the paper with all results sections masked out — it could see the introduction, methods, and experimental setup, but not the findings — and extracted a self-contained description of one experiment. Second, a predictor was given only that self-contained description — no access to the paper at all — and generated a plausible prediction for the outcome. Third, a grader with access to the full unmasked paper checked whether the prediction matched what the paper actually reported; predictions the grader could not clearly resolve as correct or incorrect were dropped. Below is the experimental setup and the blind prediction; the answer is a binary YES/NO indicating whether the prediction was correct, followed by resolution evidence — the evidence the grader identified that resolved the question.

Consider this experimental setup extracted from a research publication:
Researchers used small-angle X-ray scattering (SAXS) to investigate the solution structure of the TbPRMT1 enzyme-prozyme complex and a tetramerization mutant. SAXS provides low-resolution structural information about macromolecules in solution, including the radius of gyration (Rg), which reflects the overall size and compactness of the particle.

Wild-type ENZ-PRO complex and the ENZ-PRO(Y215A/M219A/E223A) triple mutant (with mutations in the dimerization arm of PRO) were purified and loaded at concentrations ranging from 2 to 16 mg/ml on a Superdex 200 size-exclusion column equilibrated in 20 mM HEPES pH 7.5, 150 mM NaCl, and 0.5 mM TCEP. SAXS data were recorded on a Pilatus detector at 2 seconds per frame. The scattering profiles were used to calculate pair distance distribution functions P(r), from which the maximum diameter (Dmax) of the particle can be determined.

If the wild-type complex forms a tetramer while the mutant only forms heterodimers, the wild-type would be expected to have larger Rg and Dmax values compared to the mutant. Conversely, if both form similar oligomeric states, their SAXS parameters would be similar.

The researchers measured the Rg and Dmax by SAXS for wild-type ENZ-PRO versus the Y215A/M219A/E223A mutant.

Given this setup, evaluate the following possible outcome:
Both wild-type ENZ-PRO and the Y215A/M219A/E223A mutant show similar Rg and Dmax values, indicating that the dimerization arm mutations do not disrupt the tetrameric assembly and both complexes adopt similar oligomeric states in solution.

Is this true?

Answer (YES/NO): NO